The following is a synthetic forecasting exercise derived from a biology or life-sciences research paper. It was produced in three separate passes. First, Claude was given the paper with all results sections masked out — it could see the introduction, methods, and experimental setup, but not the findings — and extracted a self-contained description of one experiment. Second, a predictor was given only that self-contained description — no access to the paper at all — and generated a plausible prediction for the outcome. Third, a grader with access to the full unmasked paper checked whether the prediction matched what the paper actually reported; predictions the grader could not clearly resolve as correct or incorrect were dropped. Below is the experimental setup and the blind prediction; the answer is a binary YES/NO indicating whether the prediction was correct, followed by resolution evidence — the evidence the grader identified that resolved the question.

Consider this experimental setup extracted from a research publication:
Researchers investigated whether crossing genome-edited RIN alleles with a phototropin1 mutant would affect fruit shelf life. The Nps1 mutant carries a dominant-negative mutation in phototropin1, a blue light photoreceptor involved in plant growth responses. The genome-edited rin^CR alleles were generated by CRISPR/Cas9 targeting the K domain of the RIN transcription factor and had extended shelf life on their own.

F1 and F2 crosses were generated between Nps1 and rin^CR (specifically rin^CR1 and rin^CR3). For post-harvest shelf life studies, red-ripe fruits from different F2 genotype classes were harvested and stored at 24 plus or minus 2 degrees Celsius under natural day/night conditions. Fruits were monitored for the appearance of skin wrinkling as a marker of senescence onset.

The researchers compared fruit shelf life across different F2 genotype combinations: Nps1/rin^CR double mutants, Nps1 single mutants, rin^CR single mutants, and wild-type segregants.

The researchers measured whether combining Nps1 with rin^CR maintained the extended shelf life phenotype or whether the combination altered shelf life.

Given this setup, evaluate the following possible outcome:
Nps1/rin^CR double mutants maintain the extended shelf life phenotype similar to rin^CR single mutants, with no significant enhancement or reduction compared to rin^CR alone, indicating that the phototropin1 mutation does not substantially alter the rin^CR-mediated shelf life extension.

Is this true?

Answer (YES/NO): NO